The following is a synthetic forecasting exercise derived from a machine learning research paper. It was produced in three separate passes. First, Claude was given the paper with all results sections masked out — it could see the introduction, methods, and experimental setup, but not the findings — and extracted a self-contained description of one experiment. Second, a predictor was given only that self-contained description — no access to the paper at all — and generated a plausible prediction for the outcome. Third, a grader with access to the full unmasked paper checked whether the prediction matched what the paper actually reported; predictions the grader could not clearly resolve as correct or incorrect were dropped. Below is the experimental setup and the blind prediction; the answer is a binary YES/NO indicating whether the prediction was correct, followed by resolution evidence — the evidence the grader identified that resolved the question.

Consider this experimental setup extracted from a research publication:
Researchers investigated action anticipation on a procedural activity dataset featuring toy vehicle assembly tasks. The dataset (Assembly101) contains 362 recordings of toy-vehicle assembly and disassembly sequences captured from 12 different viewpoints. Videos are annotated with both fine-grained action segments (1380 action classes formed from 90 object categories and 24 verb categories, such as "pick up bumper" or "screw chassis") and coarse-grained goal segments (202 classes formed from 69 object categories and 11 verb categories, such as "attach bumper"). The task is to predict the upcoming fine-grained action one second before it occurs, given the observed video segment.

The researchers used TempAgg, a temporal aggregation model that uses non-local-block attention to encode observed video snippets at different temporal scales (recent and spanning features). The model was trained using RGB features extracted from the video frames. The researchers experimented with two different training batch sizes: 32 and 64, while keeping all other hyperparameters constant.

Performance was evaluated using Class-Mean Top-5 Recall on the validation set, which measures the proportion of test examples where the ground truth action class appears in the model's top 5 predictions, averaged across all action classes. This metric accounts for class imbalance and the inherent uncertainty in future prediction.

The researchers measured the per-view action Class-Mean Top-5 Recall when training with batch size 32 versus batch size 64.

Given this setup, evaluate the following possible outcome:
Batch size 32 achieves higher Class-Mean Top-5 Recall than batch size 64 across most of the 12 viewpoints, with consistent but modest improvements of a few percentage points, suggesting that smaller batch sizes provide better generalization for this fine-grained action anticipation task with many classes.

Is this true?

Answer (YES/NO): NO